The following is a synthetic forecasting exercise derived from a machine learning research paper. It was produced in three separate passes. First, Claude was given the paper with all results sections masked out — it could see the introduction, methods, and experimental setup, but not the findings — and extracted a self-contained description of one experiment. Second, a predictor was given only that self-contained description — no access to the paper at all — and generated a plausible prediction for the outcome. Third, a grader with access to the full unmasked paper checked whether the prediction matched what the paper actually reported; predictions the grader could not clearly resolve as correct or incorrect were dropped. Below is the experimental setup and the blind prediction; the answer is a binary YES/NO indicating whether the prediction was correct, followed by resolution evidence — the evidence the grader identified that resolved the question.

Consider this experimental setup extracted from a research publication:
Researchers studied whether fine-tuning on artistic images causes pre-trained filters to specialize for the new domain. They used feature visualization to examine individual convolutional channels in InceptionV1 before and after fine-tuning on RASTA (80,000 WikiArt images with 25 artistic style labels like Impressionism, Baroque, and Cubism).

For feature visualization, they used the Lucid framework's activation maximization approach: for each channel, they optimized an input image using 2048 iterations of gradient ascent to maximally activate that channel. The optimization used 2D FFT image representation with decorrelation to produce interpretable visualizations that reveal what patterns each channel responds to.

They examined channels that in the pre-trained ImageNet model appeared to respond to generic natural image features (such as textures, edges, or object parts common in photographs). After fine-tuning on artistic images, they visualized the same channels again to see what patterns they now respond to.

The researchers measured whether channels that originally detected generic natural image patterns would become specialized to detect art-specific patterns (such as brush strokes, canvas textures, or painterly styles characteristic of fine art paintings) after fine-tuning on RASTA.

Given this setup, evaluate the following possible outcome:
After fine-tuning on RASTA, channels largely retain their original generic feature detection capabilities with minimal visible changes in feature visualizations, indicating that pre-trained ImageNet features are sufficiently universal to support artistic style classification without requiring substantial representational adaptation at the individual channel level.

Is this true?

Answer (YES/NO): NO